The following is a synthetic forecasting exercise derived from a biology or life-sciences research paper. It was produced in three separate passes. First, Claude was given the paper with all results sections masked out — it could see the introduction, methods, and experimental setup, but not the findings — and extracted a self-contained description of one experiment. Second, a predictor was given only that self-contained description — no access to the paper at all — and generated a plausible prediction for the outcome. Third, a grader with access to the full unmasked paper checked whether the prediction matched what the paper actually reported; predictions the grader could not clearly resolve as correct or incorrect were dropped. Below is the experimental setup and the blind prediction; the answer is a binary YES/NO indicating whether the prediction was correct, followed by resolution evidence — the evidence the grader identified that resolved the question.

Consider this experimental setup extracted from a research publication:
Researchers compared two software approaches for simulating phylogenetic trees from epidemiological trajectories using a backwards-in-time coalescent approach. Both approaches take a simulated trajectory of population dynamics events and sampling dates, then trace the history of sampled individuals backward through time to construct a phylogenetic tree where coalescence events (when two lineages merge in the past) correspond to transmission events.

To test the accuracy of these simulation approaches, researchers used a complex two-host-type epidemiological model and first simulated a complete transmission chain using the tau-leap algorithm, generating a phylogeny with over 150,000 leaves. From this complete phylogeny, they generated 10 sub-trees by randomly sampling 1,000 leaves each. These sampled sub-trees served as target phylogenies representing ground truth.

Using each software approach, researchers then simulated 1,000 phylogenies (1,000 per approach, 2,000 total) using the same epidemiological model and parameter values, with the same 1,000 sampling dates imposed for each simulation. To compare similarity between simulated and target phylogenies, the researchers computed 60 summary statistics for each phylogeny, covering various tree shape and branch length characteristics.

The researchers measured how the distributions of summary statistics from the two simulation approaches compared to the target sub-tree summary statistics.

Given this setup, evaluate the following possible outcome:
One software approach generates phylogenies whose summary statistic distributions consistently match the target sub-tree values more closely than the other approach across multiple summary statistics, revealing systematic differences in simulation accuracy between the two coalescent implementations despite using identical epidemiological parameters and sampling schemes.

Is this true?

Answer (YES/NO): YES